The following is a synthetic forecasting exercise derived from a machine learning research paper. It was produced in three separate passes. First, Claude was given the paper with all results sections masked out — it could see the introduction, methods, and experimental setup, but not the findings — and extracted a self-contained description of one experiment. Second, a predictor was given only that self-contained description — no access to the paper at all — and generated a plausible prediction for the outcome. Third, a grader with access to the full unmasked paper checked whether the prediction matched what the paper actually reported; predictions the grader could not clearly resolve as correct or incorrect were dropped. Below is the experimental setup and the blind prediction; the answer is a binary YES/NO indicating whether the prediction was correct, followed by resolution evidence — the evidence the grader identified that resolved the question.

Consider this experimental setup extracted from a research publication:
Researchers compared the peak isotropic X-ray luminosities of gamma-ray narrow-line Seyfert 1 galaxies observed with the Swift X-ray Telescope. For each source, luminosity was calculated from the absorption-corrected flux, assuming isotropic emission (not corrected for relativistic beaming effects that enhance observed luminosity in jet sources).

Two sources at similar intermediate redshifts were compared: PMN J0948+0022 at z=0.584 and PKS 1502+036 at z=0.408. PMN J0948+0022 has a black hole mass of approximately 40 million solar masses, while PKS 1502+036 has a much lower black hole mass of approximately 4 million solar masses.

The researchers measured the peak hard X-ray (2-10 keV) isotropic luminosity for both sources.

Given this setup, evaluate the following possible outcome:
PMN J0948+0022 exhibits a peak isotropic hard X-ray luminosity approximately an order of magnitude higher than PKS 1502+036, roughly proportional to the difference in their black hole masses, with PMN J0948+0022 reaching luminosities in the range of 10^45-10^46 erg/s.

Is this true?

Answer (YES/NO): NO